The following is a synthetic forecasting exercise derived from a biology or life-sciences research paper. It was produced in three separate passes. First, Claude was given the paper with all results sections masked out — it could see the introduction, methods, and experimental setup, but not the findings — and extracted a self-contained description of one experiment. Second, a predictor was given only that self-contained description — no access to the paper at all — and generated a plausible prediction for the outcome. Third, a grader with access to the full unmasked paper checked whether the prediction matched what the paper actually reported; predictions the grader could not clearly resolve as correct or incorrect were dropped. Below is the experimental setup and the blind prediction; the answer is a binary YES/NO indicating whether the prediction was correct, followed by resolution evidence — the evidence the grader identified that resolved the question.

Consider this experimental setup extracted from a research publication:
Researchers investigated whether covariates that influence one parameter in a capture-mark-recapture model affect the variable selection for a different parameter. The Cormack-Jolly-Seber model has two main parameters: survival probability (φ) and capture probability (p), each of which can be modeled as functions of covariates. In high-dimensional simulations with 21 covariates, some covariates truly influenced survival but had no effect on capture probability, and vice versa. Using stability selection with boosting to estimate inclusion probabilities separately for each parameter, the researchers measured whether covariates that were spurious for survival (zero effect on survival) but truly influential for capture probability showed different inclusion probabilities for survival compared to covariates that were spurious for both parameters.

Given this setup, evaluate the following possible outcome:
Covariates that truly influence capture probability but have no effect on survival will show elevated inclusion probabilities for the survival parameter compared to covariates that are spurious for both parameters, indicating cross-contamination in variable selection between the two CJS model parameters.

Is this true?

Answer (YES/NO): NO